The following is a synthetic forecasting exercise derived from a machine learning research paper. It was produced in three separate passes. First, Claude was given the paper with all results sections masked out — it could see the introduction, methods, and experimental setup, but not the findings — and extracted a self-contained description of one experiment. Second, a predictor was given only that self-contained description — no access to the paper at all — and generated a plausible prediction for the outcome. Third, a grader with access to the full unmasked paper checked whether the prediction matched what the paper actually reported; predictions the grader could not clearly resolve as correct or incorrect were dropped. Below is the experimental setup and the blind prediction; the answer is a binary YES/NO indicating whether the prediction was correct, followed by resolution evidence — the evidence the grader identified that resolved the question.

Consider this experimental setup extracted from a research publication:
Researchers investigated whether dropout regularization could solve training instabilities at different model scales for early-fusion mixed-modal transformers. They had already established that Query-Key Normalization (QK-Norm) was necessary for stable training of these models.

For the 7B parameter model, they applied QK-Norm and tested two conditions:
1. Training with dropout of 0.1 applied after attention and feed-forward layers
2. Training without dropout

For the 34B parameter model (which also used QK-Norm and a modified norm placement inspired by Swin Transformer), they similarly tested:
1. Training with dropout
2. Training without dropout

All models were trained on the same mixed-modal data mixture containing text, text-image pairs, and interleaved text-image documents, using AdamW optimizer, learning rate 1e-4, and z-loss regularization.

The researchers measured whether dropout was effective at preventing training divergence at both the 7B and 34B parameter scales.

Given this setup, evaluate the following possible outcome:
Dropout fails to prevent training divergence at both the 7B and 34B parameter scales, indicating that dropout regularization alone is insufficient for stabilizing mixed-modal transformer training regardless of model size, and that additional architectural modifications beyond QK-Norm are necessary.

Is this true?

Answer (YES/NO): NO